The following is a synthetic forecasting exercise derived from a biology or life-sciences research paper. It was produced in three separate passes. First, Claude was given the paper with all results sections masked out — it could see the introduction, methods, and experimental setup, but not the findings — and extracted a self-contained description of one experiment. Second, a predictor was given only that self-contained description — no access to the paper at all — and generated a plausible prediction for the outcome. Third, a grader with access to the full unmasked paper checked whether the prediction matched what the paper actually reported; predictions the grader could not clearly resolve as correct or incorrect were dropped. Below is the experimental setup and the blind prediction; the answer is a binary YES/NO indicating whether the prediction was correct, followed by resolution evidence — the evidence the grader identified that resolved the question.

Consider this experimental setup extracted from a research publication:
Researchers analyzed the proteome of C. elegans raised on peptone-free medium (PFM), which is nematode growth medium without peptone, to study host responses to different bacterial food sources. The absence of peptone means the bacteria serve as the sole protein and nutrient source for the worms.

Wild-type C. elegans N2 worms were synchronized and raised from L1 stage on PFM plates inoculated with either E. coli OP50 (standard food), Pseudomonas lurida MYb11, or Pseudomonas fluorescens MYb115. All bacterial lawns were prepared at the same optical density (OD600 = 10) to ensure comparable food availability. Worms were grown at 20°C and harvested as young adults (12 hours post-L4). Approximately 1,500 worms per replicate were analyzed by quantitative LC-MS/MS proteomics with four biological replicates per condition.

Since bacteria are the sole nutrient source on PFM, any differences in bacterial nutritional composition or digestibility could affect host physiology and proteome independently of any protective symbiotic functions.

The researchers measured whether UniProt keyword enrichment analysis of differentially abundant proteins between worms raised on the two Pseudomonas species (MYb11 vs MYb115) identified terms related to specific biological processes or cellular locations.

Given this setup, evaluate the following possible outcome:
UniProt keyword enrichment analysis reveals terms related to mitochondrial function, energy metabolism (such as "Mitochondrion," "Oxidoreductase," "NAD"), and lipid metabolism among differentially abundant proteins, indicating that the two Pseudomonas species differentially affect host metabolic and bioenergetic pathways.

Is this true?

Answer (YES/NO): NO